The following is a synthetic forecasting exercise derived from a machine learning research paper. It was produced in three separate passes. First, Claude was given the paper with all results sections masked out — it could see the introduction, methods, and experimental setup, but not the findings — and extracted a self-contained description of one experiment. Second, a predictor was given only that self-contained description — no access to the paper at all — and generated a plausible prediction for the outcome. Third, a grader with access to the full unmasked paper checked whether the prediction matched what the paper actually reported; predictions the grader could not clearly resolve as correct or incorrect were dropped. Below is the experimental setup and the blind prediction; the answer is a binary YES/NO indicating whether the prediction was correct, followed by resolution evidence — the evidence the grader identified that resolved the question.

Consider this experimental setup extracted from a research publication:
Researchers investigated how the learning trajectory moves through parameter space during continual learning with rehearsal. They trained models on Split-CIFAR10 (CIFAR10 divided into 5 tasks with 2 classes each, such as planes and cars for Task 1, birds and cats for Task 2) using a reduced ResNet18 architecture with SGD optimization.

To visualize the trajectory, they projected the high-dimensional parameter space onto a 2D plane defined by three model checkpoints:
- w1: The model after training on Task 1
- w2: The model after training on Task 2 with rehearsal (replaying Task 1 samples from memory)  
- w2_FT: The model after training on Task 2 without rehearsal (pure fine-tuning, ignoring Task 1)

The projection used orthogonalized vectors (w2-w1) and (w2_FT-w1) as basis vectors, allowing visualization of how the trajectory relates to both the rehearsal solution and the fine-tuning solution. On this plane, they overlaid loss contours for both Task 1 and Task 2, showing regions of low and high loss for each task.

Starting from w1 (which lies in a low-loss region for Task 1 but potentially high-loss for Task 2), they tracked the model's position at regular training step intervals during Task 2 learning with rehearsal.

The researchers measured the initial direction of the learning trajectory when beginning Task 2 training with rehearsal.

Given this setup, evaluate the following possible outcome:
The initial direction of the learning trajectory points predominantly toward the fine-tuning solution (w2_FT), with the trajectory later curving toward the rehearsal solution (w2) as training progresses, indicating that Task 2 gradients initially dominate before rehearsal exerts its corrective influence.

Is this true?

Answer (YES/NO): YES